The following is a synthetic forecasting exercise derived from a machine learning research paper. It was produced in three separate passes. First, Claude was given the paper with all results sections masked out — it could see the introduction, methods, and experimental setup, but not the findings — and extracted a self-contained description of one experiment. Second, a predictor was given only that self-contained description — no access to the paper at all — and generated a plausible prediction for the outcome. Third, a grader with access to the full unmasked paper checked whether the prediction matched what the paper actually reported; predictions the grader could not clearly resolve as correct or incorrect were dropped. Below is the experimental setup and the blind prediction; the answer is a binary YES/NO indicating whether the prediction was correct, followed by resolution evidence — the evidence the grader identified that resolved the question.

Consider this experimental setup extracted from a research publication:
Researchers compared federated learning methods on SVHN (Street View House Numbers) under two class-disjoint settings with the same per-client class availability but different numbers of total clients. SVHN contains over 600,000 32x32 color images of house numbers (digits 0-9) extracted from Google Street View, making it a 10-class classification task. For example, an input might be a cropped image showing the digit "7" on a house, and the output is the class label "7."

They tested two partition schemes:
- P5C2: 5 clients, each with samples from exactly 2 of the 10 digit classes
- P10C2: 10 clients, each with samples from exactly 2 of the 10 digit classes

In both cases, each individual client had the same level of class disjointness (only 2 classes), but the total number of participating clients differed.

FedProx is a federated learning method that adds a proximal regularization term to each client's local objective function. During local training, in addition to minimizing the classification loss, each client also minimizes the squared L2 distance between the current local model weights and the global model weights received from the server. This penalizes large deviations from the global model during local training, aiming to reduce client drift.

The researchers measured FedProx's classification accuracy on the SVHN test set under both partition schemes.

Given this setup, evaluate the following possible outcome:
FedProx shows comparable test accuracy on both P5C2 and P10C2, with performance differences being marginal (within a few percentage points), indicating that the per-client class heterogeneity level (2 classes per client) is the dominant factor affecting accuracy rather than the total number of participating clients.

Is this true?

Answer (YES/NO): NO